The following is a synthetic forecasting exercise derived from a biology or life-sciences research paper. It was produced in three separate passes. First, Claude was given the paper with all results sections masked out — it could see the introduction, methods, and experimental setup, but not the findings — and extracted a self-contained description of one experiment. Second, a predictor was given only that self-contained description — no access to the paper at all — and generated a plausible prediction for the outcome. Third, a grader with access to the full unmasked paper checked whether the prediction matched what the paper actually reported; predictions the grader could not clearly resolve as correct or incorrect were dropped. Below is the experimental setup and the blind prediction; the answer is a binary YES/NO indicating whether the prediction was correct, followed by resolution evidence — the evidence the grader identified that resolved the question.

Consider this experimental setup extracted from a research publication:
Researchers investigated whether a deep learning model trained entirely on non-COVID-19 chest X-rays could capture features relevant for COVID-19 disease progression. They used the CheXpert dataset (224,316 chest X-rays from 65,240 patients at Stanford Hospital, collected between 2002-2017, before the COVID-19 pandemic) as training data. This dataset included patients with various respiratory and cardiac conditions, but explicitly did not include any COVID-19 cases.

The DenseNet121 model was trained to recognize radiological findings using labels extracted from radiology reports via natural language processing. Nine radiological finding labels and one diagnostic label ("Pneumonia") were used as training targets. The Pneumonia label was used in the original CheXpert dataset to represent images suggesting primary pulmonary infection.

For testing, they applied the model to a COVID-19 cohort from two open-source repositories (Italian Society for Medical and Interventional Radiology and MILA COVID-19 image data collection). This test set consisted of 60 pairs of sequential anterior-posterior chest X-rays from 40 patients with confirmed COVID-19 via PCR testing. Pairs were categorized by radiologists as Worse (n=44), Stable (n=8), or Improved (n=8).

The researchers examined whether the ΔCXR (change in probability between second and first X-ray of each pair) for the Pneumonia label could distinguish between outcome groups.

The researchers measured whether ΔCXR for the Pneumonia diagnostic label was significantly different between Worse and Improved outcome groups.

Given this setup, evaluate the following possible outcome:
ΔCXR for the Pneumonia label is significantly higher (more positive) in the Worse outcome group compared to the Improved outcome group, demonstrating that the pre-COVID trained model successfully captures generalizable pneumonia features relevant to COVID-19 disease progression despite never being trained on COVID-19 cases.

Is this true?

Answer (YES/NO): YES